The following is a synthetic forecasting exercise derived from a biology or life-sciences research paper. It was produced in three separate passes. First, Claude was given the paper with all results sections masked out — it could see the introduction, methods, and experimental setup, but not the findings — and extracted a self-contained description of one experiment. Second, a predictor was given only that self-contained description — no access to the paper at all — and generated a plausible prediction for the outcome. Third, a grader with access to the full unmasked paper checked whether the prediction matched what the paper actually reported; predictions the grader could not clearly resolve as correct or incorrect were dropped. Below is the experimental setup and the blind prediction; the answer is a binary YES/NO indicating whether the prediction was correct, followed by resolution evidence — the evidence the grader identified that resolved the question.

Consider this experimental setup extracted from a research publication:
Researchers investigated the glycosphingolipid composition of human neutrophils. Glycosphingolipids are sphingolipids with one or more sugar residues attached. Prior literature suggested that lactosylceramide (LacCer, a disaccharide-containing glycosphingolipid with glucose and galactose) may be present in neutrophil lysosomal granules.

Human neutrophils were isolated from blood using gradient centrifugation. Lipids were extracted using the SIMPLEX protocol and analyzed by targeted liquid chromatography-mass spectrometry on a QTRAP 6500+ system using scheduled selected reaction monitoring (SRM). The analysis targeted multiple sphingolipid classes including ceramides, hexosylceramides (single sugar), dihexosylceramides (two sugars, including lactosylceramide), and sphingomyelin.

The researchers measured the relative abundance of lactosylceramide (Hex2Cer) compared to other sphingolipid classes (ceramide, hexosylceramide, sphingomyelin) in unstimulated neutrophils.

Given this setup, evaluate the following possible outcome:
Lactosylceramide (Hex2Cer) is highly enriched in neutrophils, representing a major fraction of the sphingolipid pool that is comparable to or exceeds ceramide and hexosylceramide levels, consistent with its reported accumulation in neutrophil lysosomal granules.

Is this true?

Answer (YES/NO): NO